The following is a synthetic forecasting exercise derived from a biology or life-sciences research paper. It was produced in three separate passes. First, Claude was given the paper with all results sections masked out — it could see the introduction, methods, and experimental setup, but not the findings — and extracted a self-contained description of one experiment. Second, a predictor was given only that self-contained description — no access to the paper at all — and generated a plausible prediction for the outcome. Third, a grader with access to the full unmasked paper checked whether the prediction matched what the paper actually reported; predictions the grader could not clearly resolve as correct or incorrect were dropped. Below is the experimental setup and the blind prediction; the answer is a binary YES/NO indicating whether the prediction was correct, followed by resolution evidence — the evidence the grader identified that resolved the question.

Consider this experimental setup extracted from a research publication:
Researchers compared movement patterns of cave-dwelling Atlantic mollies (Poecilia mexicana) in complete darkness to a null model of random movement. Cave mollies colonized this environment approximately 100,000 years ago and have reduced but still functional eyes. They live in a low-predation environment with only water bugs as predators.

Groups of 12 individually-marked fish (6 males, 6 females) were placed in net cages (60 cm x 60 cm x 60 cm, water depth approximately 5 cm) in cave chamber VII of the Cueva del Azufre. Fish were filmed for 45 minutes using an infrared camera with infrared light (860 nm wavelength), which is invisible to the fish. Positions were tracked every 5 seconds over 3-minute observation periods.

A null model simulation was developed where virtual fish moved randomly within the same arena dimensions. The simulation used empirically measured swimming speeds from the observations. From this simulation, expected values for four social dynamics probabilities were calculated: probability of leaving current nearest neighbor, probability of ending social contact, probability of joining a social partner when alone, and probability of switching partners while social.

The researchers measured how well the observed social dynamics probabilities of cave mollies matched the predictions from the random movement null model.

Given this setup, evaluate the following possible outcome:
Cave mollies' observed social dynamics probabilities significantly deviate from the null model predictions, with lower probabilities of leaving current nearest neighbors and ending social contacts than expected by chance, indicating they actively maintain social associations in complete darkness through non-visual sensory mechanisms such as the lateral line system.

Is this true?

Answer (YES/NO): NO